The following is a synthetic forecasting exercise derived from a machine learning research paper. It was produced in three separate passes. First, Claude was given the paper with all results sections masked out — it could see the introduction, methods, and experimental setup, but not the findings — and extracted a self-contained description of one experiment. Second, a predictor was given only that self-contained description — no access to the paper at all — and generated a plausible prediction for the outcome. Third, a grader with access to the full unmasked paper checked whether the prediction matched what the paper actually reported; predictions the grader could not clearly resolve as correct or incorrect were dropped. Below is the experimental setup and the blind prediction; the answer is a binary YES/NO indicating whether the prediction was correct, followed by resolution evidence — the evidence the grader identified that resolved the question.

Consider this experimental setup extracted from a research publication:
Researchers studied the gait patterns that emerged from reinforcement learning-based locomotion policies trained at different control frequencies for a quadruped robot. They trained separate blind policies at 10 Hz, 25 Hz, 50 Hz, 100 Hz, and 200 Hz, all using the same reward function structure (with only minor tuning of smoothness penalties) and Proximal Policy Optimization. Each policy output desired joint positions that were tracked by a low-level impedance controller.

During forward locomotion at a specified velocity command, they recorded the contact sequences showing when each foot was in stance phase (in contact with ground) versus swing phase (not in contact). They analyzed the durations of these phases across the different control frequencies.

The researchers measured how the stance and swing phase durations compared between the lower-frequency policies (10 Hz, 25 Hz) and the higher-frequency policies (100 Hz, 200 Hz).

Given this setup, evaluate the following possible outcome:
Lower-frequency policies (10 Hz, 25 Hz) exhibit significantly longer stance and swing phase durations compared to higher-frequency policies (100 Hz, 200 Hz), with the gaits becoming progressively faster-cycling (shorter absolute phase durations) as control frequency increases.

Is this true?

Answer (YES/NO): NO